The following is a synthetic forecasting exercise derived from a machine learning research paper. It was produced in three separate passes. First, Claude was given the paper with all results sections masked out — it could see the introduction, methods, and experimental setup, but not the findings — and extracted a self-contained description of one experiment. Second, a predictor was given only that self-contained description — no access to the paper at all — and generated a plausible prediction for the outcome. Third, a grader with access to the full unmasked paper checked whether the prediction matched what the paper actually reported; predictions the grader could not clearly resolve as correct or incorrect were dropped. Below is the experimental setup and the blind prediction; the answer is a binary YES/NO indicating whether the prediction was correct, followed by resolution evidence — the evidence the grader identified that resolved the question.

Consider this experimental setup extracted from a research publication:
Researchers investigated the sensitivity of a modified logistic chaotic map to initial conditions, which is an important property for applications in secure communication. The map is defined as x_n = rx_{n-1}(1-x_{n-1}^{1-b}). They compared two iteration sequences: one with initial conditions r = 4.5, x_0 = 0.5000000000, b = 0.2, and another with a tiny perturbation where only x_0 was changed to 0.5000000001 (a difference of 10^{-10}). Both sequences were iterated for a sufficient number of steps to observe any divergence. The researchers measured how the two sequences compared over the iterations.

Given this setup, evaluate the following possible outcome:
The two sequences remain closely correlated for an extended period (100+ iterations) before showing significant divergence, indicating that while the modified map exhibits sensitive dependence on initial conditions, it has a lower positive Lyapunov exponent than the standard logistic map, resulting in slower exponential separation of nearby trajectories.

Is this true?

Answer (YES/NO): NO